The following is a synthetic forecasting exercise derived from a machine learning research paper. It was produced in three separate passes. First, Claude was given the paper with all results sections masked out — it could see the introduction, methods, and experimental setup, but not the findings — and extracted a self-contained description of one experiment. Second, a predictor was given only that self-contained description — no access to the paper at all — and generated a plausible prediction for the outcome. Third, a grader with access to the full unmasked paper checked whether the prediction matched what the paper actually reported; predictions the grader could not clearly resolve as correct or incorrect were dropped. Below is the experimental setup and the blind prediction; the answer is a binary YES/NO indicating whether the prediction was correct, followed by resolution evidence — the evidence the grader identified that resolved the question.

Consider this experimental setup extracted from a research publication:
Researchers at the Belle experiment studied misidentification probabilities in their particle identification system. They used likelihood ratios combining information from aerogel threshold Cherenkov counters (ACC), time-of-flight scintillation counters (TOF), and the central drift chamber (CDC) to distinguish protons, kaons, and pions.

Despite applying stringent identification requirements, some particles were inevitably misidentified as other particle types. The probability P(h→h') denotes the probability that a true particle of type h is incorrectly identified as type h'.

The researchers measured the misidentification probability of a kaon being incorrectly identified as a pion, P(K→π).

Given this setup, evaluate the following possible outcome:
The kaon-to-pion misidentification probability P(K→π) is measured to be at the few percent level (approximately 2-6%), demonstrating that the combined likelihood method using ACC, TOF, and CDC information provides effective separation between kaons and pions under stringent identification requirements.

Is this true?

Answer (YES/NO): NO